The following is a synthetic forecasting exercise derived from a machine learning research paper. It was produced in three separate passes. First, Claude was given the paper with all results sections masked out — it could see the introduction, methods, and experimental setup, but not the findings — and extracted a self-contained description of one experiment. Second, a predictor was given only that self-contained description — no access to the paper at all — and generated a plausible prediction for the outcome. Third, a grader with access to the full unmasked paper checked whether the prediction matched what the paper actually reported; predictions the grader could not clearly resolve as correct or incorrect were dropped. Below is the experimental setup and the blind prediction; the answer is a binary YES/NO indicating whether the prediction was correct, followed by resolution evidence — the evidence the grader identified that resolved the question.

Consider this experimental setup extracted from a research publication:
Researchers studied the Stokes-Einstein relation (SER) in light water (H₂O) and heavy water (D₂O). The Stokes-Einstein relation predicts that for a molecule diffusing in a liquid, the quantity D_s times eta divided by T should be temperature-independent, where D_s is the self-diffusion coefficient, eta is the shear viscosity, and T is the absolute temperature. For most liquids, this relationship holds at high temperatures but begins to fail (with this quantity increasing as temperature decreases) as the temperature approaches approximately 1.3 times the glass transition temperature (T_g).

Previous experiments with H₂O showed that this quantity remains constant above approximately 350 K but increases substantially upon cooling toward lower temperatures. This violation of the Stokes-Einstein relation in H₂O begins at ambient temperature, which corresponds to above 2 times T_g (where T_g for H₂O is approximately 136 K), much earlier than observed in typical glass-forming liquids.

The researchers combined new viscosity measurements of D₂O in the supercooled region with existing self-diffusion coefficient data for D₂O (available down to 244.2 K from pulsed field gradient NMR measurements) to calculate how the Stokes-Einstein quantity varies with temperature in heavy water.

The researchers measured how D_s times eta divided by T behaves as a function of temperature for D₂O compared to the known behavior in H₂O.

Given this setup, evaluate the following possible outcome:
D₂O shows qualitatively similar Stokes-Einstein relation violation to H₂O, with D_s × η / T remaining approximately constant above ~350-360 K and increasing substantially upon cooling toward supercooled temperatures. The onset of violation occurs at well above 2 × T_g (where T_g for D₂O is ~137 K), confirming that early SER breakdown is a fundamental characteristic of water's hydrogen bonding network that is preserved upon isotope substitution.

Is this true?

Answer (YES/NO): YES